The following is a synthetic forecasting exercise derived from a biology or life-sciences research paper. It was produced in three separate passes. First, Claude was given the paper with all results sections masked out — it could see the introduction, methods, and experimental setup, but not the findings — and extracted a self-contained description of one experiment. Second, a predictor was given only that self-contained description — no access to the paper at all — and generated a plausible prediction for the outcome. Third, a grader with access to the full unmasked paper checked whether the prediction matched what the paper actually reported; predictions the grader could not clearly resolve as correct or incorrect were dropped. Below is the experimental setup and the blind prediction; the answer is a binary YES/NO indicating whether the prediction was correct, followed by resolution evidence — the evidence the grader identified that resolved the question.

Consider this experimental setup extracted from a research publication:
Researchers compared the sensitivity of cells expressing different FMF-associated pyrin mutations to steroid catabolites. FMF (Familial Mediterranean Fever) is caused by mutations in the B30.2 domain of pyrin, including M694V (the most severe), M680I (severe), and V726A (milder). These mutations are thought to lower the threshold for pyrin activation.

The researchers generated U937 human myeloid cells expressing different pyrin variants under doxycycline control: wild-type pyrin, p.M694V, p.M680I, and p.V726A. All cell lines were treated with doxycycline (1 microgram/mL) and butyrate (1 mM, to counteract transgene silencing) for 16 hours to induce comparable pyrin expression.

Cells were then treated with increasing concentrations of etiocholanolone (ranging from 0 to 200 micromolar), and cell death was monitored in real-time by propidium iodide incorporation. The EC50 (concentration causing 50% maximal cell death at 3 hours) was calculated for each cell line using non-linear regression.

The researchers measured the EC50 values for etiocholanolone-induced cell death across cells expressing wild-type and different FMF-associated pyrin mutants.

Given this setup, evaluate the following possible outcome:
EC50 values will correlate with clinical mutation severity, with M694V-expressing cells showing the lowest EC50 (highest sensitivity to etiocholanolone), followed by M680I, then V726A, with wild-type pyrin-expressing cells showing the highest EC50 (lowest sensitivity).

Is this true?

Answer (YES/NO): NO